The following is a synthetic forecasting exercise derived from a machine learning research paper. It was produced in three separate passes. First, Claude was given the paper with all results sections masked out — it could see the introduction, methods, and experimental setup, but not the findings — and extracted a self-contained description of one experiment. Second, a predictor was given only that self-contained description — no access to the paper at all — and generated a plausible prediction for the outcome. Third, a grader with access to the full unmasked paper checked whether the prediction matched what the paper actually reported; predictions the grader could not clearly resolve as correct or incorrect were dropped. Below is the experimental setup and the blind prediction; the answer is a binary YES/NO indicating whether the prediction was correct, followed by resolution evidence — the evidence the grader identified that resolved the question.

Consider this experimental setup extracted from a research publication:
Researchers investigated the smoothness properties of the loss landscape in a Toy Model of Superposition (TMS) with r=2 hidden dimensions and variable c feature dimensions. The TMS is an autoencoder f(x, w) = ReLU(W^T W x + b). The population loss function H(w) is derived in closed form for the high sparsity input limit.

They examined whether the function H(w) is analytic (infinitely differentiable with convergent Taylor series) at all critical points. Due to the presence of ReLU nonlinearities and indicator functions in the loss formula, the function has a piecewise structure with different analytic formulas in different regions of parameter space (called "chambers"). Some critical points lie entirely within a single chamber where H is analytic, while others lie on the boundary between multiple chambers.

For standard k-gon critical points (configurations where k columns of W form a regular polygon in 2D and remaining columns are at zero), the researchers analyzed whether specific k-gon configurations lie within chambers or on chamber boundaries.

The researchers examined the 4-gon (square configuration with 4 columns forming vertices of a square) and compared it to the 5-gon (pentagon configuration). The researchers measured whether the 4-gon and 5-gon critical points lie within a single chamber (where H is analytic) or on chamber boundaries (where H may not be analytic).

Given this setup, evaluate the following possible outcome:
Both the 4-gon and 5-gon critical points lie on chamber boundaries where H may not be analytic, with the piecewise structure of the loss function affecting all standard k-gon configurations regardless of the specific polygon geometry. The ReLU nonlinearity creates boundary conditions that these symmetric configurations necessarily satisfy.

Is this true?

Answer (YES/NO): NO